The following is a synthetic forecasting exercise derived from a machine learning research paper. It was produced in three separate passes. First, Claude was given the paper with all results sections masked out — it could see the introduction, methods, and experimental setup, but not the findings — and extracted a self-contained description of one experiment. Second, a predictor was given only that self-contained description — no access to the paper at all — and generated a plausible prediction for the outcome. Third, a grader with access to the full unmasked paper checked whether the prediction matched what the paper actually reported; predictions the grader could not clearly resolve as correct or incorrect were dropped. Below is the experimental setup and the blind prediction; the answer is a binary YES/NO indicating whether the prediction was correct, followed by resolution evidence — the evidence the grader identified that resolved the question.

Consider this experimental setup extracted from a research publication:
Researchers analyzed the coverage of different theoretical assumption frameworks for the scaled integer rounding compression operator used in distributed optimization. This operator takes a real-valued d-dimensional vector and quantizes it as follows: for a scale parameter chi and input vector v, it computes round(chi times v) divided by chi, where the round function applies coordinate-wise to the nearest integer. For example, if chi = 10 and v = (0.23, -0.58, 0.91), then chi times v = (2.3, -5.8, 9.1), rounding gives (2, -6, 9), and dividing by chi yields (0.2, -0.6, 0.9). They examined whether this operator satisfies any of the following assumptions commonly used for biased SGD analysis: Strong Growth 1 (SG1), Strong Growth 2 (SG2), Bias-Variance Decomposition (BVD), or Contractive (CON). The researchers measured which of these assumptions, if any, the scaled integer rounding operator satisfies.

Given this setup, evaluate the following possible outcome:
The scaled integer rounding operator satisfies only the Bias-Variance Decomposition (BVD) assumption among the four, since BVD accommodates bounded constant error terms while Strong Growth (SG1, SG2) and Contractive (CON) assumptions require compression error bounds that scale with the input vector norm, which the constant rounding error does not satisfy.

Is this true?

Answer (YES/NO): NO